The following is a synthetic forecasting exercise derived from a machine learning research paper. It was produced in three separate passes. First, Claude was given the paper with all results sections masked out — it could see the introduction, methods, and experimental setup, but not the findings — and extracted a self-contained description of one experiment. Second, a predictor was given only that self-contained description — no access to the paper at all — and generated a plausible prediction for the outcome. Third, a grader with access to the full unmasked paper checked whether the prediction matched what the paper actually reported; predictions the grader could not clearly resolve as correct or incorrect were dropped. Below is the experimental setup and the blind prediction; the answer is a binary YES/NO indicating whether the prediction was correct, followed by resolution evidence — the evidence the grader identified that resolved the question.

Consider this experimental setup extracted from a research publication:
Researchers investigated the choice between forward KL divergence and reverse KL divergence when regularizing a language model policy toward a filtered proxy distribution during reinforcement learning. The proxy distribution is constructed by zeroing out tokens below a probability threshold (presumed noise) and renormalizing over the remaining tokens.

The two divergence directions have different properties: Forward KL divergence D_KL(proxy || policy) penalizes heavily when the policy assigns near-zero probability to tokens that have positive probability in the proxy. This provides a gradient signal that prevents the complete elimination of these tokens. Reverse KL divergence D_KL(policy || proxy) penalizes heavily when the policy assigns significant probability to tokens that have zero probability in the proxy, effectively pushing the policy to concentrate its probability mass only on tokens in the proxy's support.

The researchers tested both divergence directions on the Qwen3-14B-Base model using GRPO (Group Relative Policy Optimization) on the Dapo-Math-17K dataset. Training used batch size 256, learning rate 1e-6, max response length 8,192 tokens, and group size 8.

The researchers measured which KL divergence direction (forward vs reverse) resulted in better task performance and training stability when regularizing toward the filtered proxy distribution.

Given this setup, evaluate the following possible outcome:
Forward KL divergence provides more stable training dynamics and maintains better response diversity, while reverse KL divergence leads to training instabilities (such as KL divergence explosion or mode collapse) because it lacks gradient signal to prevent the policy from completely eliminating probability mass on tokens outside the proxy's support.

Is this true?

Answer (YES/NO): NO